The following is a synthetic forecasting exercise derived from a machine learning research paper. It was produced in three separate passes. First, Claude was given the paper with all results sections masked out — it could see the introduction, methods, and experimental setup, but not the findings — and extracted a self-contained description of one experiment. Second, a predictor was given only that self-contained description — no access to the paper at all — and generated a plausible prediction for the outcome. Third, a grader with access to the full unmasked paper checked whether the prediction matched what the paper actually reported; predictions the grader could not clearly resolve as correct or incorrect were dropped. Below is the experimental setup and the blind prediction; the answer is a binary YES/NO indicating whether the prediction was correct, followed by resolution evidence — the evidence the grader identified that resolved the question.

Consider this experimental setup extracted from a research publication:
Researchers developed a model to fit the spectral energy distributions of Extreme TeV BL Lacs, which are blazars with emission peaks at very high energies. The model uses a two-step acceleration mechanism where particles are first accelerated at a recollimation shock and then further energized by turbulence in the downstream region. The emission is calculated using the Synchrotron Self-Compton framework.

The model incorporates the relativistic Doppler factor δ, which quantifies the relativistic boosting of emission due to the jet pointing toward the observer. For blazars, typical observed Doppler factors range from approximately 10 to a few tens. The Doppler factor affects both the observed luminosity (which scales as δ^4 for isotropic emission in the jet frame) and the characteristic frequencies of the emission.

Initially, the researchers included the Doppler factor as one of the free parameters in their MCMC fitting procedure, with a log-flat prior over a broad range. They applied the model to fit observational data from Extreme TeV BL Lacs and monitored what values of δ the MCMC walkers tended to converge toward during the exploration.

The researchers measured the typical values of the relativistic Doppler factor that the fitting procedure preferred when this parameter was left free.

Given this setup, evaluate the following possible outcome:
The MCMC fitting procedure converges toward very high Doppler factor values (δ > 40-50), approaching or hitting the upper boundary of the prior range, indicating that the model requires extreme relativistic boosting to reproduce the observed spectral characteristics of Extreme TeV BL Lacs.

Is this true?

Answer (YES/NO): YES